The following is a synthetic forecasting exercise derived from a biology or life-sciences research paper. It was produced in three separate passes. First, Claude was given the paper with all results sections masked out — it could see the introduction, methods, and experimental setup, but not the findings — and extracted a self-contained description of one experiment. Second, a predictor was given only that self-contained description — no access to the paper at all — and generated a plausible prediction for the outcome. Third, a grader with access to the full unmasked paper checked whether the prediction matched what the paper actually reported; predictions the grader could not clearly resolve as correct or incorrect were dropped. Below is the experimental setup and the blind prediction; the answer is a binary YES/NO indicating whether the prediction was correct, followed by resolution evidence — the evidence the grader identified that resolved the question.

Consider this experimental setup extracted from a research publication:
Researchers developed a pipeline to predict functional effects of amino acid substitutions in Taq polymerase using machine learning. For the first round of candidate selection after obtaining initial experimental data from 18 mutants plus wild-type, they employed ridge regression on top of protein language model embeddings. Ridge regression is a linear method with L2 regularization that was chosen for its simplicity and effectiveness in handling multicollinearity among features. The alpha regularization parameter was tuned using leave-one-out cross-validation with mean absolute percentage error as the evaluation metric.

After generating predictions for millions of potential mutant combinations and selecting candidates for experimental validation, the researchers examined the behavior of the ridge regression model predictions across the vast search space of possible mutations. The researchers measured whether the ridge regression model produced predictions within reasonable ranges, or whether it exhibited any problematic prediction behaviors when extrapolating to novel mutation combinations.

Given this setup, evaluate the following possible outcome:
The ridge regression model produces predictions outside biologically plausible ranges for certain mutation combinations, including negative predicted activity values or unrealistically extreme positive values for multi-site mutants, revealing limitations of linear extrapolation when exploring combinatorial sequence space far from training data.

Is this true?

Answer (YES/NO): YES